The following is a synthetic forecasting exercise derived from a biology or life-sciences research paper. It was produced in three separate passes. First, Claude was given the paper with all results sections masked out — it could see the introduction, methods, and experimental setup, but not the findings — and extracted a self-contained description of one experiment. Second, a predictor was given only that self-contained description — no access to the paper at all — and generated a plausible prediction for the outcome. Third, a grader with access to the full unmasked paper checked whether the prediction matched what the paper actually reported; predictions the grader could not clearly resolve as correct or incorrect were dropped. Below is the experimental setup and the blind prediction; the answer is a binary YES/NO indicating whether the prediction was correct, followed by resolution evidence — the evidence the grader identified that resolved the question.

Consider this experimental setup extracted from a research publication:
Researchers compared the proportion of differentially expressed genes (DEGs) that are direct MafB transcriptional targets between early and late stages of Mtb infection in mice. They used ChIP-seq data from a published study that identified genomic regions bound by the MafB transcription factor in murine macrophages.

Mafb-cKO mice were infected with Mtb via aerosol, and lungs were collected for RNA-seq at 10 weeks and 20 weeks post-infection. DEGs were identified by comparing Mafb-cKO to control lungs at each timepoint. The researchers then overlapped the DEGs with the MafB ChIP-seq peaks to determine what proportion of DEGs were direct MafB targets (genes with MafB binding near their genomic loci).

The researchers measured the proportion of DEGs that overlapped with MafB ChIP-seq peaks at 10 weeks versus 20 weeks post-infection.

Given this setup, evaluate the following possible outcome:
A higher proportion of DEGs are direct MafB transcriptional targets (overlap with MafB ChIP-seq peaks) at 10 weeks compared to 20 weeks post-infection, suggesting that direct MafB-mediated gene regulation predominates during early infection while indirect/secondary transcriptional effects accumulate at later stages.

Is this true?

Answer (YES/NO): YES